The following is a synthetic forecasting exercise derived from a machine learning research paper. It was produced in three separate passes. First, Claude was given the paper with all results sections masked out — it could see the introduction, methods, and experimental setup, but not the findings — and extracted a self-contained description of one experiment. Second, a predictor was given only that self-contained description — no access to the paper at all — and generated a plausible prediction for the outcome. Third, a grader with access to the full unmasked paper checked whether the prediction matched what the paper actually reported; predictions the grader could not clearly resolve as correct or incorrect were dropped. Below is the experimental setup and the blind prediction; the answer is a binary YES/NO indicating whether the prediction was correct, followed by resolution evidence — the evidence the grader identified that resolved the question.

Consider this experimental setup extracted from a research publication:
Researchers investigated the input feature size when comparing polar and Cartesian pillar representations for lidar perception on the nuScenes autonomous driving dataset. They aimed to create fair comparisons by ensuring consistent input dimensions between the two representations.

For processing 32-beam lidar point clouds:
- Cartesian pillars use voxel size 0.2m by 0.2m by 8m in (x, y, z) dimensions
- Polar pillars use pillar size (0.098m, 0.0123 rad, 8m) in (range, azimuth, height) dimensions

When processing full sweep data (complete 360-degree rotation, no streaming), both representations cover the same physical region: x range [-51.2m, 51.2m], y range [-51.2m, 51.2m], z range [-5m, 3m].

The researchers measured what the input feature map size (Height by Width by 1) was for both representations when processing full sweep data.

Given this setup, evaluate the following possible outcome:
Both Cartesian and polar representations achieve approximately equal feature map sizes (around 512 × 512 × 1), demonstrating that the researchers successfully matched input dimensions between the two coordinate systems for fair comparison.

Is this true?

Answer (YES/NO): YES